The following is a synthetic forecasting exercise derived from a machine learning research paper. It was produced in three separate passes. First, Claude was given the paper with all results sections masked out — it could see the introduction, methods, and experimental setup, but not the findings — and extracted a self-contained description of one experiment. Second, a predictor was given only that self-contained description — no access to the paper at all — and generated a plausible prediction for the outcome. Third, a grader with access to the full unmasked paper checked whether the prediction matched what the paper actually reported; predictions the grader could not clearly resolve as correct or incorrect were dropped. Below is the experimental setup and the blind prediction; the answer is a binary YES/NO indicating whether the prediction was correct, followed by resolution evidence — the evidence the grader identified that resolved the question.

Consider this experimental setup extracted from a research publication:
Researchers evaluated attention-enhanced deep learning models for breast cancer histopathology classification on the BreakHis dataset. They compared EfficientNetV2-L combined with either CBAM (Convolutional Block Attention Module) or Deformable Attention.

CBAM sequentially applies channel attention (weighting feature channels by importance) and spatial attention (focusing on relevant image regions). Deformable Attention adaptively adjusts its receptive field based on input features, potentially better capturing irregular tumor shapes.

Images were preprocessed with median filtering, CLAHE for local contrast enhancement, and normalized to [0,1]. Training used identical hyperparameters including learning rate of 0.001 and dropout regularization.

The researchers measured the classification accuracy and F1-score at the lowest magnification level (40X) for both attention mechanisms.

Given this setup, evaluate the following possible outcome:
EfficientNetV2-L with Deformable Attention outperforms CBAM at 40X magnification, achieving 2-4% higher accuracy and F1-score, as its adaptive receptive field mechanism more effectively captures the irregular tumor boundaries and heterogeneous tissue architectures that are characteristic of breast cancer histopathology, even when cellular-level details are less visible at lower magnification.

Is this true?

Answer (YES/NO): NO